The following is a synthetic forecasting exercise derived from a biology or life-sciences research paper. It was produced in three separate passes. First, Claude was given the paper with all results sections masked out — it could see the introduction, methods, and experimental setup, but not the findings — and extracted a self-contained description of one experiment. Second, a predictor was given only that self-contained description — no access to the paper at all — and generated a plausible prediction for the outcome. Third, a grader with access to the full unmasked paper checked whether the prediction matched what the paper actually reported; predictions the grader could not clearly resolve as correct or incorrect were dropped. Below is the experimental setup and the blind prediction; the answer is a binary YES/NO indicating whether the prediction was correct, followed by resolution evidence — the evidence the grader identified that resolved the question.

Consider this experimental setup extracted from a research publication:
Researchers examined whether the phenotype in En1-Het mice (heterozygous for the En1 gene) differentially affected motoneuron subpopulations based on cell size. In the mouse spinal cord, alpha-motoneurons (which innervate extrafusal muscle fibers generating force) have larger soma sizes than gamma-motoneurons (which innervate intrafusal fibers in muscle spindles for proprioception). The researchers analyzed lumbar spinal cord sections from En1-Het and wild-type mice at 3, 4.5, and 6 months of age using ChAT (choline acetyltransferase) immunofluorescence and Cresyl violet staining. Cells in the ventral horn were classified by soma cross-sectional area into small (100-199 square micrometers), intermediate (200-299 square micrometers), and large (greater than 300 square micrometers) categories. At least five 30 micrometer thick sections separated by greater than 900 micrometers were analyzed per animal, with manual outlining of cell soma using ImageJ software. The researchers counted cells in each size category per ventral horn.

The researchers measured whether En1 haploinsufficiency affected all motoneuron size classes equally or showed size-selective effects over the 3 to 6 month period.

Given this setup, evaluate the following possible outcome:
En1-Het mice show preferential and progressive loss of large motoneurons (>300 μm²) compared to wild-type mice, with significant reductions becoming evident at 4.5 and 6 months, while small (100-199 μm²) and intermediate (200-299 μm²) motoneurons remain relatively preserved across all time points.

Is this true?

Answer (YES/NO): YES